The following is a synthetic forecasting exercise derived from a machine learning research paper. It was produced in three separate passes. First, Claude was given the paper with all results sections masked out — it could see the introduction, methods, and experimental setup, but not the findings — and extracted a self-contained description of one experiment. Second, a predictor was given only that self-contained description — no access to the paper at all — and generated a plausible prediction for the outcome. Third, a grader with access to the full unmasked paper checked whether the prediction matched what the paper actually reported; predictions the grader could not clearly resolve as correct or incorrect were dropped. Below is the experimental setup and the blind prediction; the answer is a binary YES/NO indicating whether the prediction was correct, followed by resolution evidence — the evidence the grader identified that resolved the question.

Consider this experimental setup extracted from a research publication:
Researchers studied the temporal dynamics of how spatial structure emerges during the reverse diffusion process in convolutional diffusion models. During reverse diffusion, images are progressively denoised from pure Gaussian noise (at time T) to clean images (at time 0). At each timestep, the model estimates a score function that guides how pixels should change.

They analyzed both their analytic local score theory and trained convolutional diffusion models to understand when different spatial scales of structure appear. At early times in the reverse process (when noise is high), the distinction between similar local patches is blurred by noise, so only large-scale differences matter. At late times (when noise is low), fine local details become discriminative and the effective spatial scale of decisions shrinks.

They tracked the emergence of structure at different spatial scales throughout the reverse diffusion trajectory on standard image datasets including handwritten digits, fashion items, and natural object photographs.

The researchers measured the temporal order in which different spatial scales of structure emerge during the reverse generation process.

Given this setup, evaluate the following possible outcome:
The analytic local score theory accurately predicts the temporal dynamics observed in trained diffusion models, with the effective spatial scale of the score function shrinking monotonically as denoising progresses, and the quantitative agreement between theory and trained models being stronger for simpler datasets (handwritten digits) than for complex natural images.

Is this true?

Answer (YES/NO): NO